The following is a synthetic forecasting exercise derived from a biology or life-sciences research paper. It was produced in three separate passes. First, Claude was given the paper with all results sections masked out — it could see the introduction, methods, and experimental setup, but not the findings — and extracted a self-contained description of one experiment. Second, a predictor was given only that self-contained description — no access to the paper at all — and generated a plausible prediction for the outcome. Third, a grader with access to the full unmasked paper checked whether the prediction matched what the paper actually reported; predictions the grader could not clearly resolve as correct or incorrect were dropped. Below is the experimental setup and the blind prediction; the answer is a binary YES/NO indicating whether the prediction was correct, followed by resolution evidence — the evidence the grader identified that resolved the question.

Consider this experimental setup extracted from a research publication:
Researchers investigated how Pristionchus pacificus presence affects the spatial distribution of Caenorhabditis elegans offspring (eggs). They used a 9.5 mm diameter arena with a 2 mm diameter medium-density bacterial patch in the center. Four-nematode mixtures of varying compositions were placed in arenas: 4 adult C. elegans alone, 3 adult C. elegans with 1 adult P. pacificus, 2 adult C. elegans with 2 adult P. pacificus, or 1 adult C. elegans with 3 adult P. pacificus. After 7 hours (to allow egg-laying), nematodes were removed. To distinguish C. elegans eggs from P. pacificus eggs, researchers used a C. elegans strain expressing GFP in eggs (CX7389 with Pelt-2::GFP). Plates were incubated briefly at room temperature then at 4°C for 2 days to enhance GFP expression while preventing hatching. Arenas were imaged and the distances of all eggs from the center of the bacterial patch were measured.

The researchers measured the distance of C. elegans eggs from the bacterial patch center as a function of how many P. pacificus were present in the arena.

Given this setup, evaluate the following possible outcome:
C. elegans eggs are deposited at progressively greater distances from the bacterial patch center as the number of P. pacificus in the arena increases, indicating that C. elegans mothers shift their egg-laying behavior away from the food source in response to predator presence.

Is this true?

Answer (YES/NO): YES